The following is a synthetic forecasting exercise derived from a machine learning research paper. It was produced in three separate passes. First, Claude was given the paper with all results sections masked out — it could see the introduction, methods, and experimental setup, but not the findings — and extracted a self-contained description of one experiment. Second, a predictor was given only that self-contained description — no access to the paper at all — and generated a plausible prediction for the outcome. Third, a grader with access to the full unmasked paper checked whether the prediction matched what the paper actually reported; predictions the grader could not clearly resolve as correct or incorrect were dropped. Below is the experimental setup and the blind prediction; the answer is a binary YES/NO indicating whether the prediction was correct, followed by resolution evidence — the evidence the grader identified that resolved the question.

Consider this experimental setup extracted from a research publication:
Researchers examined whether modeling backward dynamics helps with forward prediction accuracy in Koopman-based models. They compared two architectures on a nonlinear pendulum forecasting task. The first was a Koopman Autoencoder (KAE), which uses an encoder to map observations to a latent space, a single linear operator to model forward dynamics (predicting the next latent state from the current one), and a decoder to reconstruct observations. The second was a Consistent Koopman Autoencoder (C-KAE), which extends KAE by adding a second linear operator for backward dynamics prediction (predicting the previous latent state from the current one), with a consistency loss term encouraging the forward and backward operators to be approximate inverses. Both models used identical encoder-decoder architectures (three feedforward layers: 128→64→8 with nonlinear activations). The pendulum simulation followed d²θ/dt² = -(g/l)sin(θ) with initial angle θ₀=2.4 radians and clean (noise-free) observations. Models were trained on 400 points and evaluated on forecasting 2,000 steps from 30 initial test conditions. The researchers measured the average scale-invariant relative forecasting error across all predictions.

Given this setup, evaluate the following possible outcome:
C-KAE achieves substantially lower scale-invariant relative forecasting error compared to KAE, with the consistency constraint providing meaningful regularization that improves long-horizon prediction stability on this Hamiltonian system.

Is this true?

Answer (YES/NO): YES